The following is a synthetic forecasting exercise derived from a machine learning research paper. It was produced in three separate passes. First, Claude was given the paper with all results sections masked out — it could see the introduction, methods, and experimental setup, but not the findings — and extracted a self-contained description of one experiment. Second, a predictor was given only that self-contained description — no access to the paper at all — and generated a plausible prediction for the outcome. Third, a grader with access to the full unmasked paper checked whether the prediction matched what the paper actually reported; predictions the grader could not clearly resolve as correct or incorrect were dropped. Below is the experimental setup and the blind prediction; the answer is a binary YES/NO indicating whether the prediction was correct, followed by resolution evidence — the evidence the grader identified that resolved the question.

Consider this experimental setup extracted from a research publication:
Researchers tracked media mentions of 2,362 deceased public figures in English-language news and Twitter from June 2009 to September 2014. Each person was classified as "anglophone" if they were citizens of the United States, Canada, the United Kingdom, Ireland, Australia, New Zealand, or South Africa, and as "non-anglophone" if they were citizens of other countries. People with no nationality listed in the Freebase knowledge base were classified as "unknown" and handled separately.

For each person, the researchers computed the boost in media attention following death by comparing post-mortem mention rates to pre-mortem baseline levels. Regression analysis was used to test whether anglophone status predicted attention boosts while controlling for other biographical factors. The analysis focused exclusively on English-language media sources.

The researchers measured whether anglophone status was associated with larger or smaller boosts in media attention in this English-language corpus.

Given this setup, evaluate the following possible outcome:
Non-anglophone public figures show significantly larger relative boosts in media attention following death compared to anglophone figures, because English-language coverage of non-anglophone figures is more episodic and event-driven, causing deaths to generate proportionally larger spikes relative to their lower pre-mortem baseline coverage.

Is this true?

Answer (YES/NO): NO